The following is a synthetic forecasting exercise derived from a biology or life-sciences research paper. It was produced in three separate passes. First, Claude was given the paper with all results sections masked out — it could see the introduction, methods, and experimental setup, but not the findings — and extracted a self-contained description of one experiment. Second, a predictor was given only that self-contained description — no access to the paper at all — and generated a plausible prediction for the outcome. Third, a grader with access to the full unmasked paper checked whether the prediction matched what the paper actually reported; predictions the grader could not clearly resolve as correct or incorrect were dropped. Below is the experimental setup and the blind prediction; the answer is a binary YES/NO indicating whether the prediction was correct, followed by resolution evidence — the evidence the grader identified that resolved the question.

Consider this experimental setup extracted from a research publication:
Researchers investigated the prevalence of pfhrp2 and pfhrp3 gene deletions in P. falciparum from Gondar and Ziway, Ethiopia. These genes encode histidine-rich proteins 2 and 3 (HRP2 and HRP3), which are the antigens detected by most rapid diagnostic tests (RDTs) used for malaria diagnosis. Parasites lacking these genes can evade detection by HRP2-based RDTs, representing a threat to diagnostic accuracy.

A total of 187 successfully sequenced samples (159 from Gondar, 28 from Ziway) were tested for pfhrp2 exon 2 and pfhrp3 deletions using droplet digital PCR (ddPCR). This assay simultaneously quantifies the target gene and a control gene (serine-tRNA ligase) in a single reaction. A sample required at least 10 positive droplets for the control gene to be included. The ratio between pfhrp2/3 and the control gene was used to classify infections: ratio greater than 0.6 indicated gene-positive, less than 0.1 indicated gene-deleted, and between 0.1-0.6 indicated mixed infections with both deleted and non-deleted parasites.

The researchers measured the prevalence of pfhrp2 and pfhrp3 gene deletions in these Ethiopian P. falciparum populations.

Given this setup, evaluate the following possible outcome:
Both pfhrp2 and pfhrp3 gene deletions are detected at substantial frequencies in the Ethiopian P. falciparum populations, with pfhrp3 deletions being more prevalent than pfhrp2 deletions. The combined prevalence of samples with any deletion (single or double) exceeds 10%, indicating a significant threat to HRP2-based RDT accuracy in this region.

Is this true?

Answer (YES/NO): YES